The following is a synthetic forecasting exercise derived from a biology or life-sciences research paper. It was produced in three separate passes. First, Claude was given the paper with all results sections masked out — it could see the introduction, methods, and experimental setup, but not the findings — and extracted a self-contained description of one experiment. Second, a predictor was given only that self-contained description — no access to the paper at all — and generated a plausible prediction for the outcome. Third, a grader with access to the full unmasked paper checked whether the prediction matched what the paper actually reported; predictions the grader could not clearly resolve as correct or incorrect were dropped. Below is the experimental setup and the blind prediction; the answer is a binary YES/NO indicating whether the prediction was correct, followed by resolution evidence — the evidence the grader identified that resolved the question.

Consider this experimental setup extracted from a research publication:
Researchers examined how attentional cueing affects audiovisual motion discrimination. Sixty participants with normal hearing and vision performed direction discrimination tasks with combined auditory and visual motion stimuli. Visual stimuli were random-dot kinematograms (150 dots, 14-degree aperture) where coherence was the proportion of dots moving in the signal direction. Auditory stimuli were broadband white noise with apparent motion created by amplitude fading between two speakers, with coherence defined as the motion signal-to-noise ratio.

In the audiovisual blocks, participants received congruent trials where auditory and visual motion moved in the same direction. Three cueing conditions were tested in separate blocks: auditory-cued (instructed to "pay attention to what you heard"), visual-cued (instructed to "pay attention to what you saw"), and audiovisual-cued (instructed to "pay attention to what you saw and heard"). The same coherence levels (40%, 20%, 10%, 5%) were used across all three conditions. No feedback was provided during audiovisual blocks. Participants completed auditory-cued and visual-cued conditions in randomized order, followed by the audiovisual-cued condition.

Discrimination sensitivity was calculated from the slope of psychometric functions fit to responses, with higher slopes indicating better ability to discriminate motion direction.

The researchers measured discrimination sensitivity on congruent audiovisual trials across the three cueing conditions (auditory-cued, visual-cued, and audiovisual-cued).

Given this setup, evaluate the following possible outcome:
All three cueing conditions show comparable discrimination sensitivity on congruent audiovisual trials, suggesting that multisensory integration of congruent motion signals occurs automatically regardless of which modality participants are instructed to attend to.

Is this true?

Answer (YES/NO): NO